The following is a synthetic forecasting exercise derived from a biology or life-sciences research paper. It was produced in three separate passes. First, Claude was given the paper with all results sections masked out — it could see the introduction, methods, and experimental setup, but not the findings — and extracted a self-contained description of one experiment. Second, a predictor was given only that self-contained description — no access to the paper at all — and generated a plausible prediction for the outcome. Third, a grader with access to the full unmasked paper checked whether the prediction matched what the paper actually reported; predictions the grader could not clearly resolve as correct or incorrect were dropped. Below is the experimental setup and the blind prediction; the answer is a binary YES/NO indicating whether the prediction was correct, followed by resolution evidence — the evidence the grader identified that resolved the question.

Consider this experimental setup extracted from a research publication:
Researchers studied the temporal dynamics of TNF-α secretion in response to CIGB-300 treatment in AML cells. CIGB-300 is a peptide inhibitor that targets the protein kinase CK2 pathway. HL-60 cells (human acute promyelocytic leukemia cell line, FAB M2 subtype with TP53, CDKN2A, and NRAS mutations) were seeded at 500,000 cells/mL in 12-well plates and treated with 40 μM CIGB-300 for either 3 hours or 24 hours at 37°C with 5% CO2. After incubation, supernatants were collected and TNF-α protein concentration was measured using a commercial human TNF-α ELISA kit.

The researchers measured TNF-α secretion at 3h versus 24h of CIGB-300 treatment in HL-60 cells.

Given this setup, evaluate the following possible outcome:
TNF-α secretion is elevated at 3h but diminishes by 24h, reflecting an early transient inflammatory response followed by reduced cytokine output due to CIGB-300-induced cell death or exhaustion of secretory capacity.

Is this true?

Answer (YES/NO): YES